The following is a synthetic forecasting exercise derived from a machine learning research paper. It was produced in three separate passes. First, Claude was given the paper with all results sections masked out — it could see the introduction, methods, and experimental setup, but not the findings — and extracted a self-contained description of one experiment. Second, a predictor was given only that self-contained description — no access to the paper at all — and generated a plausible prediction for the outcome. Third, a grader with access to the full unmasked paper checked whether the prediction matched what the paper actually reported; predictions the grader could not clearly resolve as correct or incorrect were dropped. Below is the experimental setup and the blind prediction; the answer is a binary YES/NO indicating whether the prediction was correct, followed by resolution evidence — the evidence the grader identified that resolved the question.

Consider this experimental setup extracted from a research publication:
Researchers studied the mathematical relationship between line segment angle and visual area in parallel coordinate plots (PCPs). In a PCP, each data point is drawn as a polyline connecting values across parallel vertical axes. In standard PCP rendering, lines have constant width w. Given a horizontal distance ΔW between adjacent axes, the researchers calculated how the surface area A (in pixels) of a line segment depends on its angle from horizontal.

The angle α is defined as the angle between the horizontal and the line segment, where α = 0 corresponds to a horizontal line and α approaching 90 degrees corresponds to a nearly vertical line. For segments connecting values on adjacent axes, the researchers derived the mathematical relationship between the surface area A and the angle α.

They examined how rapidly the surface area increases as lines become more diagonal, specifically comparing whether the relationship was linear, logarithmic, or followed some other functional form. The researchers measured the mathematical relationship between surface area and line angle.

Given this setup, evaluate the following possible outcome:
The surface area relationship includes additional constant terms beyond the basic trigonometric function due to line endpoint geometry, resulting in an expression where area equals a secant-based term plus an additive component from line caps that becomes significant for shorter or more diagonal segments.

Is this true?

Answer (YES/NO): NO